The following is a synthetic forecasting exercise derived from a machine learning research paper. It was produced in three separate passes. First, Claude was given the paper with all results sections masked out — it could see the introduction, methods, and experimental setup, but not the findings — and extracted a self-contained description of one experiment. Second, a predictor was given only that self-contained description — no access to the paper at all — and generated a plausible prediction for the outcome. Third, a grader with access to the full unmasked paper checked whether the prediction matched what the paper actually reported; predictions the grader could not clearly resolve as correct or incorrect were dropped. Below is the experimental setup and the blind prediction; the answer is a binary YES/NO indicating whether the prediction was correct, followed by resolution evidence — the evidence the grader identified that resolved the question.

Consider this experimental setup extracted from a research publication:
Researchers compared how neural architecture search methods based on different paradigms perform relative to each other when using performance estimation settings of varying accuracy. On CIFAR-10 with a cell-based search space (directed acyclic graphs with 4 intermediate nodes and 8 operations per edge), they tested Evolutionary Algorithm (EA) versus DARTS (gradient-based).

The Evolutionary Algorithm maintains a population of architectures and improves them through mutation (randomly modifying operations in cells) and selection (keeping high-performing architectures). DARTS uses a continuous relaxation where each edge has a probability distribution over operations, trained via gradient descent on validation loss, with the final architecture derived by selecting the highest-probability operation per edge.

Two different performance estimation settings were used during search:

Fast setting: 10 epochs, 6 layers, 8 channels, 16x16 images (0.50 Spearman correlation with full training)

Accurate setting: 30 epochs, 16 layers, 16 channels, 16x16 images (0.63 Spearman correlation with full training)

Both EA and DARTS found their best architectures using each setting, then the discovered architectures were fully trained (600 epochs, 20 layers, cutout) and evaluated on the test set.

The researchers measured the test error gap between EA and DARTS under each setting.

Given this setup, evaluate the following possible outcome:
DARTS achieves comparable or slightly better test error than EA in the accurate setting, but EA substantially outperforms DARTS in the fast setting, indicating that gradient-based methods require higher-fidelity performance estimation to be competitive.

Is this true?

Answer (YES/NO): NO